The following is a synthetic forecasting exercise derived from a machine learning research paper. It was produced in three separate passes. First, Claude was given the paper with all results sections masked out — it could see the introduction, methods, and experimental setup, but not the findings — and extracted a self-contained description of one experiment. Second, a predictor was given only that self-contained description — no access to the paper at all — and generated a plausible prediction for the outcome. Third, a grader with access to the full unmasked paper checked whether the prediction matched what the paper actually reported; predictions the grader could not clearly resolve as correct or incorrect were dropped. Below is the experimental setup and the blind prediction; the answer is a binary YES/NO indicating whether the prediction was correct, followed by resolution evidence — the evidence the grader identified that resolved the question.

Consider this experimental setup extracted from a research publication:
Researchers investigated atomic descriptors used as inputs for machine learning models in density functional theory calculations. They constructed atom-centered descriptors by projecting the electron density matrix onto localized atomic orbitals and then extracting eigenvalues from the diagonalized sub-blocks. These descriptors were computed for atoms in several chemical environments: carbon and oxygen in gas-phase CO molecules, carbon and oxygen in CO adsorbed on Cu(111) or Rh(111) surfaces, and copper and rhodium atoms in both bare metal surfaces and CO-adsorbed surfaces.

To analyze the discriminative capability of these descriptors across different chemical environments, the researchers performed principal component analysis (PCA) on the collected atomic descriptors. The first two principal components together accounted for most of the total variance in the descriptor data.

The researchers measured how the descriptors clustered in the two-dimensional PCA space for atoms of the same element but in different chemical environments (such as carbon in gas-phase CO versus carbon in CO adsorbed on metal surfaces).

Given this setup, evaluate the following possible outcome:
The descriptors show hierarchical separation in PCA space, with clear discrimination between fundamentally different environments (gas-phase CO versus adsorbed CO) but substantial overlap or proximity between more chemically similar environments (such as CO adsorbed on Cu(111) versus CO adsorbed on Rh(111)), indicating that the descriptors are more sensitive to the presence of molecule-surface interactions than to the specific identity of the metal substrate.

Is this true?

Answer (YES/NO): NO